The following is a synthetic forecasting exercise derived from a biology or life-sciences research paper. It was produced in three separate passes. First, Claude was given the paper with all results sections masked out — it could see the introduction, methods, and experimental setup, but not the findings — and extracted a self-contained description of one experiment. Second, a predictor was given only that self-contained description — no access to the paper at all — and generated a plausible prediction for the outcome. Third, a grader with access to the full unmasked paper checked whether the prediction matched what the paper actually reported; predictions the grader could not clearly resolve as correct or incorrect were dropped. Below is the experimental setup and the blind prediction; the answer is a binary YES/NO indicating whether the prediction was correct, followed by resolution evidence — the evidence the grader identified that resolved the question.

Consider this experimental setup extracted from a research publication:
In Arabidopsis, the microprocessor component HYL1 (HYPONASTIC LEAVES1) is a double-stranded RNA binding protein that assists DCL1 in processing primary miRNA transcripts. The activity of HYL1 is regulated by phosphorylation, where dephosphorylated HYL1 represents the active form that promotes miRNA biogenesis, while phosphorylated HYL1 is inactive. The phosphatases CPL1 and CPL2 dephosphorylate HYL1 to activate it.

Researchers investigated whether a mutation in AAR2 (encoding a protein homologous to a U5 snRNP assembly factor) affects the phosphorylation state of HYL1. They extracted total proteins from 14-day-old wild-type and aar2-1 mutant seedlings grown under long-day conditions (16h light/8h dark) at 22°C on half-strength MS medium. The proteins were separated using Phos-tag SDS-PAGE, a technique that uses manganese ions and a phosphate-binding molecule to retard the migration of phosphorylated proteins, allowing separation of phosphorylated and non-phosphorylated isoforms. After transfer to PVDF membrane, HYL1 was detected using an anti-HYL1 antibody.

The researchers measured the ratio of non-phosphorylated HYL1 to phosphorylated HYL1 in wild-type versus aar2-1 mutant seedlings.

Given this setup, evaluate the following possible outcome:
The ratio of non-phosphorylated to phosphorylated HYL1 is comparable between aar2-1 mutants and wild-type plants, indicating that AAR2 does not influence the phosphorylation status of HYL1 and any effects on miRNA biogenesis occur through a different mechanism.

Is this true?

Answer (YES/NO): NO